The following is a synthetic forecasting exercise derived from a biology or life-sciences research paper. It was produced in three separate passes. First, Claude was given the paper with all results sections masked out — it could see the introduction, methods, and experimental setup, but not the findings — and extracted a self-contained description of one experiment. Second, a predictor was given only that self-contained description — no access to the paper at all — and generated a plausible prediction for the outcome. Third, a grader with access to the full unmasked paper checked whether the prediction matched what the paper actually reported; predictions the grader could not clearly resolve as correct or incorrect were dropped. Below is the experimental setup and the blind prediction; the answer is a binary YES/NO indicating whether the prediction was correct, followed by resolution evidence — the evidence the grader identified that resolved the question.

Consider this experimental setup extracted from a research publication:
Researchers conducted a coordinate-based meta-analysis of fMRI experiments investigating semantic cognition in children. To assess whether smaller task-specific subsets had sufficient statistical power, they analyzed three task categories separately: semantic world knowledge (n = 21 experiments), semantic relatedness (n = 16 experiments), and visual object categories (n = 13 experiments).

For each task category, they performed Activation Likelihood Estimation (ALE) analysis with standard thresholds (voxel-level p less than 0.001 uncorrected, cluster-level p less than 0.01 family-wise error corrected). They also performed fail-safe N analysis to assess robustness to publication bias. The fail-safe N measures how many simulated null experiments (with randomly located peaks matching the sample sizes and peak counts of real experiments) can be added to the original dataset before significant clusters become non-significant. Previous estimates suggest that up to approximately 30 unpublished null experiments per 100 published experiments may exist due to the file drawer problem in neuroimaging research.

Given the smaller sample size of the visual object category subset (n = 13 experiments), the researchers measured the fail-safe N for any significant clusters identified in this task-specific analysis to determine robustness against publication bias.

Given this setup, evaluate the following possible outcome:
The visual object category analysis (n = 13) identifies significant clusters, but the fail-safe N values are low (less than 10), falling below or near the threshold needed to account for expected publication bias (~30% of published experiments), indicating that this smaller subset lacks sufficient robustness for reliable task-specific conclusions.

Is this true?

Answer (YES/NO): NO